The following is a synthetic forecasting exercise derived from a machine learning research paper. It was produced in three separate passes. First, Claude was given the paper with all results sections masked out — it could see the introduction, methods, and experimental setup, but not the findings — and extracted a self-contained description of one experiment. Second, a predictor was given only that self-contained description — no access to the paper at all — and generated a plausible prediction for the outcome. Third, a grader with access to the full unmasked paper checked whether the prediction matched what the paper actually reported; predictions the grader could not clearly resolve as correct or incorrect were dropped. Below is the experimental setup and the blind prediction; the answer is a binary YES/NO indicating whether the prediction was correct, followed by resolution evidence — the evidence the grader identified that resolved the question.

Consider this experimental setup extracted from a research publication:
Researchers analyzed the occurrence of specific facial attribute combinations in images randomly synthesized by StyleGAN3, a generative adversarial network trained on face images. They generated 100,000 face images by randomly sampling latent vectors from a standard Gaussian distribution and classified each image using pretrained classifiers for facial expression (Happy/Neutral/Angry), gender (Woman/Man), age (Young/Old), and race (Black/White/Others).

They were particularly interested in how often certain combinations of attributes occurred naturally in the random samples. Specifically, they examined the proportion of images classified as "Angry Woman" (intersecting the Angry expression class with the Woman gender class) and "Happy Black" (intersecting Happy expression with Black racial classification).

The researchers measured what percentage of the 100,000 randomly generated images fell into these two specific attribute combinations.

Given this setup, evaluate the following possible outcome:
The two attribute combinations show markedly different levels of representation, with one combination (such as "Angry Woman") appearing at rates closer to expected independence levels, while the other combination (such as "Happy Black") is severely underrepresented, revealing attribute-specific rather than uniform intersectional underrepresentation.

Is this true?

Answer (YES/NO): NO